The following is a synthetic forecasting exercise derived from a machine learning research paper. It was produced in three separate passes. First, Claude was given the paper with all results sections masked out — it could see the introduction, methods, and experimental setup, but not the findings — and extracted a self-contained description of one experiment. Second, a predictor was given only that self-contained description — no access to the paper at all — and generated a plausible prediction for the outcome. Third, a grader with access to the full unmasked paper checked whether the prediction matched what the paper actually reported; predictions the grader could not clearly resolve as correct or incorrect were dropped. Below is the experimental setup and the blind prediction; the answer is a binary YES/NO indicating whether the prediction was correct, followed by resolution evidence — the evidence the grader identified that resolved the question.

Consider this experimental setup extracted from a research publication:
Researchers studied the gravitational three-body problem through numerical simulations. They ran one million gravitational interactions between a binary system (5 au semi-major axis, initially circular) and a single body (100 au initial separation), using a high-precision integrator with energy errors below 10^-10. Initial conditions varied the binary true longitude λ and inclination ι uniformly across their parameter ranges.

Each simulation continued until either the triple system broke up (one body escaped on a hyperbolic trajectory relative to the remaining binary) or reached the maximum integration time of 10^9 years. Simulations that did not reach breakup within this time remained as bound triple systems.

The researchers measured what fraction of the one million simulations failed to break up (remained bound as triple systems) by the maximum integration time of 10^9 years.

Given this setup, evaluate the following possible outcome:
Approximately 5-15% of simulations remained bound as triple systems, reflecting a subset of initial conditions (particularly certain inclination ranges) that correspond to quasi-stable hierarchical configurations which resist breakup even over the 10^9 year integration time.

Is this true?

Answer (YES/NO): NO